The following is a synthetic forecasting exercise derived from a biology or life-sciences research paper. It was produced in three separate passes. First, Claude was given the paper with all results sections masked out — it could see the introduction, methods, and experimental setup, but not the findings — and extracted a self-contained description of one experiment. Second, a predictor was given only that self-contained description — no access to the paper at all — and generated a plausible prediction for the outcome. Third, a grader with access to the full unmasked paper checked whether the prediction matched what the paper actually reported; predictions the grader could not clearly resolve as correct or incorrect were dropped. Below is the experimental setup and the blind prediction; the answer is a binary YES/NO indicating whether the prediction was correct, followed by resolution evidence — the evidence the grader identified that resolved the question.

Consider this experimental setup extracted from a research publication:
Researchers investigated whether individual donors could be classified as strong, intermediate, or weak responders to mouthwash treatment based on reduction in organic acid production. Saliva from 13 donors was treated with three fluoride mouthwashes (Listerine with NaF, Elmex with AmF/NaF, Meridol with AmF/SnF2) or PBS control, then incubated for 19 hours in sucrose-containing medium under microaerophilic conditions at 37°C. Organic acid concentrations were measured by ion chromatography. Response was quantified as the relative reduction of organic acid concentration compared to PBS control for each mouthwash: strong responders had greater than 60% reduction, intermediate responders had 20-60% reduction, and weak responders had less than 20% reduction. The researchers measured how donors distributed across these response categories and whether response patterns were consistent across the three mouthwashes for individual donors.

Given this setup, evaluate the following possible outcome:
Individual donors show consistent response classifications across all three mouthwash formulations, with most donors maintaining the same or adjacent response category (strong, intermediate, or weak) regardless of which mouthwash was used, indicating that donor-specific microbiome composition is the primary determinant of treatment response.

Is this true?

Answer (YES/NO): NO